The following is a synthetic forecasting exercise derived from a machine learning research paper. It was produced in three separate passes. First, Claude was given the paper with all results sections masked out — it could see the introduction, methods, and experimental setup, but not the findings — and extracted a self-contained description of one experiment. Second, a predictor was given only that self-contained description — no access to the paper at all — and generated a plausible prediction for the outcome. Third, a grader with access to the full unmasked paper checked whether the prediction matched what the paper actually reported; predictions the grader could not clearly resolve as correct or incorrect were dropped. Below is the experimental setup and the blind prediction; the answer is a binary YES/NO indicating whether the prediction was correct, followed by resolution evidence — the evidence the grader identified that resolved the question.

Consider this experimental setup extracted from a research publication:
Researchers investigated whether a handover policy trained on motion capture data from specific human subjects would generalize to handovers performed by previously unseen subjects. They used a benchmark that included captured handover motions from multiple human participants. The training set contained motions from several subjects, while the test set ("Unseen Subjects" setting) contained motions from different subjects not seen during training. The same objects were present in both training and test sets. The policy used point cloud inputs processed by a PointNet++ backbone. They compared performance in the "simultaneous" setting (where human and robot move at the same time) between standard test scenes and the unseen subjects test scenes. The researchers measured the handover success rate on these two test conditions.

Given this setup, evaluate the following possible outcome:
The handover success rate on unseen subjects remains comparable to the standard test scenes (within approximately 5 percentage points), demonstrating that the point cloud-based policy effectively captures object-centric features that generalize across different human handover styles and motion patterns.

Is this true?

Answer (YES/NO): YES